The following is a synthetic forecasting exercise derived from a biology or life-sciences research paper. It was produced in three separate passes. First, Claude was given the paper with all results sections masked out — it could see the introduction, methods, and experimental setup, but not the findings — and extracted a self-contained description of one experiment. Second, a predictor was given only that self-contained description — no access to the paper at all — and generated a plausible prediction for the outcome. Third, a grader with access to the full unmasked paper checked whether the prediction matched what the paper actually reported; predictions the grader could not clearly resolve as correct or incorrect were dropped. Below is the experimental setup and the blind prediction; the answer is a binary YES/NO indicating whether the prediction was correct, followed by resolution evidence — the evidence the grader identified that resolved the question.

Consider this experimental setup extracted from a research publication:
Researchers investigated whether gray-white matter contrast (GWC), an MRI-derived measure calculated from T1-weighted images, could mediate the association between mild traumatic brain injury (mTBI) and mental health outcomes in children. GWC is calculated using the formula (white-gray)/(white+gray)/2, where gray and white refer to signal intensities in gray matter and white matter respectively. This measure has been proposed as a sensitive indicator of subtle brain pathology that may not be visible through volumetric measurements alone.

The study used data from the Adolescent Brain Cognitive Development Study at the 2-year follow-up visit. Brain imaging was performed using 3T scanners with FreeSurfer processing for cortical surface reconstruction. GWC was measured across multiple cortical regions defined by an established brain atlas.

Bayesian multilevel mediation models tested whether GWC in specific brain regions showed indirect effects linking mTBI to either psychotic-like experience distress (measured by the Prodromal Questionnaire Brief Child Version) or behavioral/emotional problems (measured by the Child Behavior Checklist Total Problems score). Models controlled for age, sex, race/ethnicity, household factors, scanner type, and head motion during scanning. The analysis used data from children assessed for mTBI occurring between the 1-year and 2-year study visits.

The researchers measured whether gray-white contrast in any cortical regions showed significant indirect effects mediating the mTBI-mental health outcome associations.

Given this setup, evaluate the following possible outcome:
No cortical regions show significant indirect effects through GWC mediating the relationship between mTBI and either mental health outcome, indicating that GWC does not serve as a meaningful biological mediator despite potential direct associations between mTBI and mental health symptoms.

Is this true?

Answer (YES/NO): YES